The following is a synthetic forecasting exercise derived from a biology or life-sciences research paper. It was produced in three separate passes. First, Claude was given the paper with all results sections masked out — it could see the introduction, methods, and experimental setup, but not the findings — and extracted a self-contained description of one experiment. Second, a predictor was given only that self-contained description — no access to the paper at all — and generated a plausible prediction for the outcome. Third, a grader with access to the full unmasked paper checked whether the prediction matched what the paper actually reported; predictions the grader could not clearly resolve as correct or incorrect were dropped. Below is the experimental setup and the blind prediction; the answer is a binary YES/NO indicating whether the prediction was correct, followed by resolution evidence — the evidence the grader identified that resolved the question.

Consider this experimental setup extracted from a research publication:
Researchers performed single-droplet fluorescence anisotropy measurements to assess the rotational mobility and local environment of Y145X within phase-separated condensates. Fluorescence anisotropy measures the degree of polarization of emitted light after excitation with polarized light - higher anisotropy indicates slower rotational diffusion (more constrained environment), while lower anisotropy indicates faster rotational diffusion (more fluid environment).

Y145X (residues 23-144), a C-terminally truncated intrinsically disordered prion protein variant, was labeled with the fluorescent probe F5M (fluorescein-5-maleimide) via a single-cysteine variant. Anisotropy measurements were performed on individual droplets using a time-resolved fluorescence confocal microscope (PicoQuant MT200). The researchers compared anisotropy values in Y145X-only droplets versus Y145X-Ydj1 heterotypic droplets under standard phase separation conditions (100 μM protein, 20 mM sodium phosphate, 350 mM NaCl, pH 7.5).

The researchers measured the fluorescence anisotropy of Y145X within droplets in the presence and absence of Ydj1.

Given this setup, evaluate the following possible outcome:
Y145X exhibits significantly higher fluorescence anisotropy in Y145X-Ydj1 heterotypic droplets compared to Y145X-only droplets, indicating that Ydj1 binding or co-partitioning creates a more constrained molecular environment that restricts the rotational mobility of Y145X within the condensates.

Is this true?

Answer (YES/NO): YES